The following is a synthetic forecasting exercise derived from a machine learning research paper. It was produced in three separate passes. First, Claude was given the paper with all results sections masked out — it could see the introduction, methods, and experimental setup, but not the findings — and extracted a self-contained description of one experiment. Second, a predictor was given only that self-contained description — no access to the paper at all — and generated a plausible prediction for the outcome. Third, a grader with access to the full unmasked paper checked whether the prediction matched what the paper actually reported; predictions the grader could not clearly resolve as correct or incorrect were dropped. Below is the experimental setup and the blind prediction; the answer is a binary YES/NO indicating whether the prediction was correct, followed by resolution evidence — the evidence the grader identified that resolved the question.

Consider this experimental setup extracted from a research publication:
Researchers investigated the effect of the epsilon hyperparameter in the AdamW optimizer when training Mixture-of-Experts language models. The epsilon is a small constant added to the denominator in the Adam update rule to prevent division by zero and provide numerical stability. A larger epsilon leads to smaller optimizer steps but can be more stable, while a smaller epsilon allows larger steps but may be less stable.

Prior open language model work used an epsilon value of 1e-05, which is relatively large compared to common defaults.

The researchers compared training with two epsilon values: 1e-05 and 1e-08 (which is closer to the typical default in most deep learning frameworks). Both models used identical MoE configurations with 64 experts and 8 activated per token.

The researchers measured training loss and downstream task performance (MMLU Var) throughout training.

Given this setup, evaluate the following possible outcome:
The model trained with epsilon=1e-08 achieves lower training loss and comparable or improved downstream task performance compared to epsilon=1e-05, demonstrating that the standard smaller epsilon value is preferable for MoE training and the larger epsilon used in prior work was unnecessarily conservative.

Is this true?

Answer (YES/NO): YES